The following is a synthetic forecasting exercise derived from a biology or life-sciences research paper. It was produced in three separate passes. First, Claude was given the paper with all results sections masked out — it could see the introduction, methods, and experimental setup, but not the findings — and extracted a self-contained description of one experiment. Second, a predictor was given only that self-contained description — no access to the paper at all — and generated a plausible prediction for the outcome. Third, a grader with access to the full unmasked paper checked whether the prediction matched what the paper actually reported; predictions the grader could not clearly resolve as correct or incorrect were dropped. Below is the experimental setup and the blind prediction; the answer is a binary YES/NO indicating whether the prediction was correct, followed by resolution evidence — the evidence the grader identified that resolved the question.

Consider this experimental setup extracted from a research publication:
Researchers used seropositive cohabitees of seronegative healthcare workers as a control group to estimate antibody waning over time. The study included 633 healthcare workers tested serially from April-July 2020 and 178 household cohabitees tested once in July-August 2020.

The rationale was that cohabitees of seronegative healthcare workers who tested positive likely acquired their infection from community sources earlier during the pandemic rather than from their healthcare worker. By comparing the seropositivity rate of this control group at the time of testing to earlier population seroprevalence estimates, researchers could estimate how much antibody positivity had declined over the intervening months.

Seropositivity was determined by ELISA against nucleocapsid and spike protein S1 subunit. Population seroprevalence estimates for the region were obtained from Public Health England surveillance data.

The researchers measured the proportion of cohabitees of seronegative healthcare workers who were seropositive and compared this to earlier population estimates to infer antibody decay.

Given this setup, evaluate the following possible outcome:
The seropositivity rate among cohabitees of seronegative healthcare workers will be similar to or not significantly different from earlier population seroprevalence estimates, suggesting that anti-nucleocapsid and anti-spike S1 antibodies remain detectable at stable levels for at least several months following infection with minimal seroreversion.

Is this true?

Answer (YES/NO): NO